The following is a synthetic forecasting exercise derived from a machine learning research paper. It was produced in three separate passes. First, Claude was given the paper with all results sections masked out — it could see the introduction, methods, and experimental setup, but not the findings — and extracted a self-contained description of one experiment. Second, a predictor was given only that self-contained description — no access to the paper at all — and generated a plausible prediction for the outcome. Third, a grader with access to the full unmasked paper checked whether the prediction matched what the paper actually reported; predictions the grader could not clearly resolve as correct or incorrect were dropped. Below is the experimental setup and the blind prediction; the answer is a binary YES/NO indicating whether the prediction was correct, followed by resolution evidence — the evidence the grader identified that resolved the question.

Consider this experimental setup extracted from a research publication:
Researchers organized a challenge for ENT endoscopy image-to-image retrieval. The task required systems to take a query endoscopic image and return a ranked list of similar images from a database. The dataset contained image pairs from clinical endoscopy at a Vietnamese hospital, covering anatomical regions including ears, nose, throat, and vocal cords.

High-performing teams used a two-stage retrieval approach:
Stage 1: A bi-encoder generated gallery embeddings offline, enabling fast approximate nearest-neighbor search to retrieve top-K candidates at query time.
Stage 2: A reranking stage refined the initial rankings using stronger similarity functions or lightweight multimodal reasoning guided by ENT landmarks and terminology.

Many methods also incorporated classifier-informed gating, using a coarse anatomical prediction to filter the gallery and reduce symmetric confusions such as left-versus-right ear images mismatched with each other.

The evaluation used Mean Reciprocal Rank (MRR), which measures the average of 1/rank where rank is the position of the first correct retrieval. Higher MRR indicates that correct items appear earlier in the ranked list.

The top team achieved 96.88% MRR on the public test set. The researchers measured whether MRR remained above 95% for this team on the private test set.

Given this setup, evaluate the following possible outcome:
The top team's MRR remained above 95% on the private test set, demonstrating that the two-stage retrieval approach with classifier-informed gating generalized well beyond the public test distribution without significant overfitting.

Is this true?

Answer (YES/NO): YES